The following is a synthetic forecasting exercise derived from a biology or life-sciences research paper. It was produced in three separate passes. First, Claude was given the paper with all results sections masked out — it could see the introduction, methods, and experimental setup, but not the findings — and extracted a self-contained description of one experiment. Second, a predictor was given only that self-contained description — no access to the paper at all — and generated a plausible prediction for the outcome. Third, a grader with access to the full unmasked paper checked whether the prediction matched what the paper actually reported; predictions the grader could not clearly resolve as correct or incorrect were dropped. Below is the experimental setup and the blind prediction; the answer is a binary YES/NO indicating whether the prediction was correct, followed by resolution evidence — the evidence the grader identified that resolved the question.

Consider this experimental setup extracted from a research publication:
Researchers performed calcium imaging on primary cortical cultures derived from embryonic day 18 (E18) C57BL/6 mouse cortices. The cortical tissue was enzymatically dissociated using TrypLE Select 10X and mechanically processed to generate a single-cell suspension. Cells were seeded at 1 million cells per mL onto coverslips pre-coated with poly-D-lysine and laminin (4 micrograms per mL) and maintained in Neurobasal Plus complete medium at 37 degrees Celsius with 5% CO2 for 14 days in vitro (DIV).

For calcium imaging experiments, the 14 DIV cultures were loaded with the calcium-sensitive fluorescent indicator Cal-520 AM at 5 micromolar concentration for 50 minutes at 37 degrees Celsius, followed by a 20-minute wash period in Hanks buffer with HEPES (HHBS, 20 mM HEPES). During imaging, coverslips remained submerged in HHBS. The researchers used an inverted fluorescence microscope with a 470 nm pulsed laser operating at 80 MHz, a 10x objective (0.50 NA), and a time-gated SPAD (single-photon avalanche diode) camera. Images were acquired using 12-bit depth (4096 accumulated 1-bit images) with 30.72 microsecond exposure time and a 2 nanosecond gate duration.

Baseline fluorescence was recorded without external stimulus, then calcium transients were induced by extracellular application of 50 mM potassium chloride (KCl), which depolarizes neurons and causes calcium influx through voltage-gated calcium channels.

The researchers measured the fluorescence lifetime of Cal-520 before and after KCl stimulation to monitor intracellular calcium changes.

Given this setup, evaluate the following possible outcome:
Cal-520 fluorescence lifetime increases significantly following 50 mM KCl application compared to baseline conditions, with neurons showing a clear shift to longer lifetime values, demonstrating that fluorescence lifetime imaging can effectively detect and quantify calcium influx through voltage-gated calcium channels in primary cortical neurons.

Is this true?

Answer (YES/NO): NO